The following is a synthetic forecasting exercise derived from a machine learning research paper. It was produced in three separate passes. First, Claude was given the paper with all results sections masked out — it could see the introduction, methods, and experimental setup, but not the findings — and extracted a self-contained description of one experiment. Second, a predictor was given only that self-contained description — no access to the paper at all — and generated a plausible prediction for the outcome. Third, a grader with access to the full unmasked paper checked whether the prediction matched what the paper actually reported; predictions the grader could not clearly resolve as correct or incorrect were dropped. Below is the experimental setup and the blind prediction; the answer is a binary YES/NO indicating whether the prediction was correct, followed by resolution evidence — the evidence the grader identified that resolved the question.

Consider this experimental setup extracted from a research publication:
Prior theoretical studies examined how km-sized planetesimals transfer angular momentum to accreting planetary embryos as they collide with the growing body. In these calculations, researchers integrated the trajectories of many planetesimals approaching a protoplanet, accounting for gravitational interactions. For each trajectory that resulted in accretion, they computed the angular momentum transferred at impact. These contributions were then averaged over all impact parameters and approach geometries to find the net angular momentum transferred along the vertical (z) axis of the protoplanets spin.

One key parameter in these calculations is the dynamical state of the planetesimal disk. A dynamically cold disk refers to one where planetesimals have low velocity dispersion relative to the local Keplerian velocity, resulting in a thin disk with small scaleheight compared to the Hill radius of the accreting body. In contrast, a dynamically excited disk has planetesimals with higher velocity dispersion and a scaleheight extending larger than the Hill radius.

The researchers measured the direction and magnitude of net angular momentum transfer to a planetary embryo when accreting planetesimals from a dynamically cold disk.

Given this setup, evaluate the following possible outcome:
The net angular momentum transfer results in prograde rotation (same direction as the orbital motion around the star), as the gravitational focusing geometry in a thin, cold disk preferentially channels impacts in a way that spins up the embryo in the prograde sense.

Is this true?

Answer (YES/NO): NO